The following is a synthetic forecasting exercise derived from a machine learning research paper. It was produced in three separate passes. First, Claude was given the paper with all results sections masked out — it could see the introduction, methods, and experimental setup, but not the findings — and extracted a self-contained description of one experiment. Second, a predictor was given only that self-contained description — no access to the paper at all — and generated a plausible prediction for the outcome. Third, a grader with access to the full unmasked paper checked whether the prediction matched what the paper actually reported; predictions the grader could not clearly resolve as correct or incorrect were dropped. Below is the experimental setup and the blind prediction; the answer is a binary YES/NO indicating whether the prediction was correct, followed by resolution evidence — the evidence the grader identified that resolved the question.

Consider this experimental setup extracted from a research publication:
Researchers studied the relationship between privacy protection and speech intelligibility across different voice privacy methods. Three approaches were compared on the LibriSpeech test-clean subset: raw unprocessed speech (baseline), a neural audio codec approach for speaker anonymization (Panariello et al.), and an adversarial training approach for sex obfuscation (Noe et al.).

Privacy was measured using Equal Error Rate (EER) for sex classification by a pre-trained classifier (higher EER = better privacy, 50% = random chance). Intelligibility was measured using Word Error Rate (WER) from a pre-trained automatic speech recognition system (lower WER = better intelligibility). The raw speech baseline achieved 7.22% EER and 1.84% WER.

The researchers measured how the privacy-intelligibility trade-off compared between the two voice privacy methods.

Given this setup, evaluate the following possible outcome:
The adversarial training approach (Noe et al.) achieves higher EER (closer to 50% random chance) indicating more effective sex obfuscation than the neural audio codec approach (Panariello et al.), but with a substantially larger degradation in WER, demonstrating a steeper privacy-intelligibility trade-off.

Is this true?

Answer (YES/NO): NO